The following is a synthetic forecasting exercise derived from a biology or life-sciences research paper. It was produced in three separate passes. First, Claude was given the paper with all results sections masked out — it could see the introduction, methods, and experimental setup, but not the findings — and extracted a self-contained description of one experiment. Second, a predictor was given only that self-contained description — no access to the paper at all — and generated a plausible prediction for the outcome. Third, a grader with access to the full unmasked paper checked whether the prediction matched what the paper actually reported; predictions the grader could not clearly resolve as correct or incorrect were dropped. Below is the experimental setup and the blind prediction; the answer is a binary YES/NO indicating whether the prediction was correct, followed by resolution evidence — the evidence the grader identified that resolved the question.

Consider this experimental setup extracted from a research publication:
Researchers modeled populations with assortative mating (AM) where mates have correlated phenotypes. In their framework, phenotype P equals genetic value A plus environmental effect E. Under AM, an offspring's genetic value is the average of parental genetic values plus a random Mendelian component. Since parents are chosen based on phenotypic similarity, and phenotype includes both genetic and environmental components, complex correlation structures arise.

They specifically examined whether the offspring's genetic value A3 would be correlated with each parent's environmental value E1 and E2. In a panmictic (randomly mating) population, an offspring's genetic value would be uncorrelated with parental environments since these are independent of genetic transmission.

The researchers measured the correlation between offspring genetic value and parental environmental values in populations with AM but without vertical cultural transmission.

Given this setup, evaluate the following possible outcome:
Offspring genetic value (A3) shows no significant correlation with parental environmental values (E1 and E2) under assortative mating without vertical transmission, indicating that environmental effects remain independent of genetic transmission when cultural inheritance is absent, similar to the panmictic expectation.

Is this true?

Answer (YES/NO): NO